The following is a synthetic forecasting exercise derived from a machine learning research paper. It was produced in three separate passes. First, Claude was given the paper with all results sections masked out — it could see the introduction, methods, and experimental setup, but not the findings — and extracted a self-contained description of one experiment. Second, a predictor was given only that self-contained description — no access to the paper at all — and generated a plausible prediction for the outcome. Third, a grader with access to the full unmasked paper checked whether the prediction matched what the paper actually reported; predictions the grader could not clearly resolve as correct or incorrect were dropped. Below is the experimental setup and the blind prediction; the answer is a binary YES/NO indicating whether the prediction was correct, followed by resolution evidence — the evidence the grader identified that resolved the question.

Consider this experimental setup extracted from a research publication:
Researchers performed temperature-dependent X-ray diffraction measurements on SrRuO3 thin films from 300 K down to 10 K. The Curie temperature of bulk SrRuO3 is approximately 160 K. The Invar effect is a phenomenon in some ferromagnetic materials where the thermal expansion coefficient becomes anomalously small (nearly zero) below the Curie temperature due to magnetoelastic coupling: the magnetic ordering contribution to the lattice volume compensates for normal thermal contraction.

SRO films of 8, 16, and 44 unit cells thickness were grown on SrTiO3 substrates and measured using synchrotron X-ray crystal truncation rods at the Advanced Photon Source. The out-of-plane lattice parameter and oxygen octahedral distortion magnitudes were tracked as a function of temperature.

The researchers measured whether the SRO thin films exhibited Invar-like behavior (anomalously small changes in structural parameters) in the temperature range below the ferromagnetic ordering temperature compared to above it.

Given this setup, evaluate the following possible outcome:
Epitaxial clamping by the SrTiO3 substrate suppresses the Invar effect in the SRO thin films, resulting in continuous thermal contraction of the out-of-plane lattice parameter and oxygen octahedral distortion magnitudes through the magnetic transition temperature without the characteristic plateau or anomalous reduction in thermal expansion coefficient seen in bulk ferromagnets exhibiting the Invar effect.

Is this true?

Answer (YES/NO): NO